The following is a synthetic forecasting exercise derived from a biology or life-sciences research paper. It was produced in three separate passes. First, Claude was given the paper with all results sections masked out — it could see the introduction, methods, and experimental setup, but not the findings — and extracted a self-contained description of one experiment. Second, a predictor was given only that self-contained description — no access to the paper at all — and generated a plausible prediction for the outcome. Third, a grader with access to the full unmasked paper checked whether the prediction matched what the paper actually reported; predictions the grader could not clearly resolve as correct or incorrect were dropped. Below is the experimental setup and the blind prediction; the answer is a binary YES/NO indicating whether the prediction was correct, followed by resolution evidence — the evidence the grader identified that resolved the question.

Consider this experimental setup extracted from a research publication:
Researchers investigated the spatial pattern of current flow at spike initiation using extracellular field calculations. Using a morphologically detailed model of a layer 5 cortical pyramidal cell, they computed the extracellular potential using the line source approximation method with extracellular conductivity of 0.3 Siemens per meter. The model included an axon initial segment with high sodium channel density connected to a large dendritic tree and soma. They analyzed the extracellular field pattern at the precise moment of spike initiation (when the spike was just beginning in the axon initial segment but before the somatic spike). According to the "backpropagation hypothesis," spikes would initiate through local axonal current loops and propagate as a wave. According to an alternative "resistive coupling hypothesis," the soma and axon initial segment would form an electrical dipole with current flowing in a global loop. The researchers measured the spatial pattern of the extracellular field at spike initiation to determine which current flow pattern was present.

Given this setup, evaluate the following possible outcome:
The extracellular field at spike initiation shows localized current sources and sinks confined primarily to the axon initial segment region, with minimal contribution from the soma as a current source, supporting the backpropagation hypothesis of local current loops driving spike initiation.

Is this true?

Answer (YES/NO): NO